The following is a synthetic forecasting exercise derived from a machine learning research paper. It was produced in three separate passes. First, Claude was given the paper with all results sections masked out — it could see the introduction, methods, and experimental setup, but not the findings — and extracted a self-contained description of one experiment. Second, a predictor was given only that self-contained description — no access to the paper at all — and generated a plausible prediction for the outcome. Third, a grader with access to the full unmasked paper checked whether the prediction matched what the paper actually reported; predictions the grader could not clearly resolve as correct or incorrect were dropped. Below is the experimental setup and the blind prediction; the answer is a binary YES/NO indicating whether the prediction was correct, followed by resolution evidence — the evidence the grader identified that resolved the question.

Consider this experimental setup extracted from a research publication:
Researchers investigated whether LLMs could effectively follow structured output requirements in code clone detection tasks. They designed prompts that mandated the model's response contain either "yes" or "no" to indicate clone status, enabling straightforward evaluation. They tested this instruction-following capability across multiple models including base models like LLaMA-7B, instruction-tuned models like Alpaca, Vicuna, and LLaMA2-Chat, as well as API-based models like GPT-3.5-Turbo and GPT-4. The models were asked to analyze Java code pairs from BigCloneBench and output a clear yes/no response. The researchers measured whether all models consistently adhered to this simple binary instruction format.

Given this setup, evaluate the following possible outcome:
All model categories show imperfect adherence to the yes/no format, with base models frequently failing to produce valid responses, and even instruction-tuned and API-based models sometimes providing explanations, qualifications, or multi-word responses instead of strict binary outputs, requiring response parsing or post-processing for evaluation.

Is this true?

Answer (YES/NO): NO